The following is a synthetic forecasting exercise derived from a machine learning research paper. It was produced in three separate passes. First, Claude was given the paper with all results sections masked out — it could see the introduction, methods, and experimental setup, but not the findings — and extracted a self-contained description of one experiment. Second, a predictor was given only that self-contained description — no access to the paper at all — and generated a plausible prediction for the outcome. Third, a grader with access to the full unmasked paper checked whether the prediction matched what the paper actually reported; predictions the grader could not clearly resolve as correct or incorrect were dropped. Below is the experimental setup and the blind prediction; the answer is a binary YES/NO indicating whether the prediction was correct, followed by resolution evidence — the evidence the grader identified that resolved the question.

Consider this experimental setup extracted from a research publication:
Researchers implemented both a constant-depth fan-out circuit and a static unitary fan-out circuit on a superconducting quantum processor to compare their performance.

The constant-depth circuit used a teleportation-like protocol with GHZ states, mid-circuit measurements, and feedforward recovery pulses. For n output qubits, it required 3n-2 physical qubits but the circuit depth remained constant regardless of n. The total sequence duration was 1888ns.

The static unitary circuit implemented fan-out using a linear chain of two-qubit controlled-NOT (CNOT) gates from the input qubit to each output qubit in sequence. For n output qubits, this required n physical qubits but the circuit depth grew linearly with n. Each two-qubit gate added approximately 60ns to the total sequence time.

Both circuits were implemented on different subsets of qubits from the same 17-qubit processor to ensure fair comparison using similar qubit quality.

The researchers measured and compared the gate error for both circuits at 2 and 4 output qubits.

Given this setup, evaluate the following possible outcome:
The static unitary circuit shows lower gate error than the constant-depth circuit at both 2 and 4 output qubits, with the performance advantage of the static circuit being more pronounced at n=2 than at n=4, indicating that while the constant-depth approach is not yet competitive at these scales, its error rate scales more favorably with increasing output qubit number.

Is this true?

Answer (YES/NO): YES